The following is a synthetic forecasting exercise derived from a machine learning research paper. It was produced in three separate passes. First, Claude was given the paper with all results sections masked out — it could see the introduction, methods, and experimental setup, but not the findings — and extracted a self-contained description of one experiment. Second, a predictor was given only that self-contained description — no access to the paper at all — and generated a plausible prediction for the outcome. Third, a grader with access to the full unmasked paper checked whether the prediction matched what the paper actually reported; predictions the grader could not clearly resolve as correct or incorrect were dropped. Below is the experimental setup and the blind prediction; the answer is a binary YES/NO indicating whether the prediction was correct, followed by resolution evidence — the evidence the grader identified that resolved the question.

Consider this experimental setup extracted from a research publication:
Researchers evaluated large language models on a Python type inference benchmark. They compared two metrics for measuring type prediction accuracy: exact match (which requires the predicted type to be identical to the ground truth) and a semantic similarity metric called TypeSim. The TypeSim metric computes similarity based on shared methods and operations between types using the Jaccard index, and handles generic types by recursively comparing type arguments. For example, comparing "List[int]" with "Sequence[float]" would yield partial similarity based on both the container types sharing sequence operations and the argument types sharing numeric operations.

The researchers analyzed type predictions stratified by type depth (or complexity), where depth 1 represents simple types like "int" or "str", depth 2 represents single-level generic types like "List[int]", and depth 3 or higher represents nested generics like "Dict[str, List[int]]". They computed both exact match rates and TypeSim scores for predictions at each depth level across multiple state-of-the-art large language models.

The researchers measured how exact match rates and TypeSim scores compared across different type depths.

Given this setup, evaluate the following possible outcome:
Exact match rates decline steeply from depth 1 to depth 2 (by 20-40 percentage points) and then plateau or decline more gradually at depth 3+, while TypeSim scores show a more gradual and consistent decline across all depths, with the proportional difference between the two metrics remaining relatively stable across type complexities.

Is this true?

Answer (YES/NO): NO